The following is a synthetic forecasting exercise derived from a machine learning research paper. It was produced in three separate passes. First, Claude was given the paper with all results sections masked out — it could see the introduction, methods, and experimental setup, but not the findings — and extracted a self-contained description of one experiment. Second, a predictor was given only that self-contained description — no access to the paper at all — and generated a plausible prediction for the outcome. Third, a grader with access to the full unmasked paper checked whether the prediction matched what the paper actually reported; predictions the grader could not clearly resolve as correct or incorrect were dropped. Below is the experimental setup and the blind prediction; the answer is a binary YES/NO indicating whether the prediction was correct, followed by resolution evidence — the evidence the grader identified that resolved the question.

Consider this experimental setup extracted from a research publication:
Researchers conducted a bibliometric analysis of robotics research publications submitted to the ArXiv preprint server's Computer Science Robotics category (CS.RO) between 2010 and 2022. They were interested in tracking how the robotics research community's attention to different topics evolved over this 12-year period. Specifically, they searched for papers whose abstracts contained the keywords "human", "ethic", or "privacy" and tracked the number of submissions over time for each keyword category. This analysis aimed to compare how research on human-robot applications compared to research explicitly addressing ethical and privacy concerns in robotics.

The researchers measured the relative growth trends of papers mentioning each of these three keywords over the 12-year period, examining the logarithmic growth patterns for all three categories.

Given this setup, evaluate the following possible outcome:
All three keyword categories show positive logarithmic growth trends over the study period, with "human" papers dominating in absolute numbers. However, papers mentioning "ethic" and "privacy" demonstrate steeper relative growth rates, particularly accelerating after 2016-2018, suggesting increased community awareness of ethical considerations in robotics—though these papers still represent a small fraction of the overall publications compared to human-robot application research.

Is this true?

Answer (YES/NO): NO